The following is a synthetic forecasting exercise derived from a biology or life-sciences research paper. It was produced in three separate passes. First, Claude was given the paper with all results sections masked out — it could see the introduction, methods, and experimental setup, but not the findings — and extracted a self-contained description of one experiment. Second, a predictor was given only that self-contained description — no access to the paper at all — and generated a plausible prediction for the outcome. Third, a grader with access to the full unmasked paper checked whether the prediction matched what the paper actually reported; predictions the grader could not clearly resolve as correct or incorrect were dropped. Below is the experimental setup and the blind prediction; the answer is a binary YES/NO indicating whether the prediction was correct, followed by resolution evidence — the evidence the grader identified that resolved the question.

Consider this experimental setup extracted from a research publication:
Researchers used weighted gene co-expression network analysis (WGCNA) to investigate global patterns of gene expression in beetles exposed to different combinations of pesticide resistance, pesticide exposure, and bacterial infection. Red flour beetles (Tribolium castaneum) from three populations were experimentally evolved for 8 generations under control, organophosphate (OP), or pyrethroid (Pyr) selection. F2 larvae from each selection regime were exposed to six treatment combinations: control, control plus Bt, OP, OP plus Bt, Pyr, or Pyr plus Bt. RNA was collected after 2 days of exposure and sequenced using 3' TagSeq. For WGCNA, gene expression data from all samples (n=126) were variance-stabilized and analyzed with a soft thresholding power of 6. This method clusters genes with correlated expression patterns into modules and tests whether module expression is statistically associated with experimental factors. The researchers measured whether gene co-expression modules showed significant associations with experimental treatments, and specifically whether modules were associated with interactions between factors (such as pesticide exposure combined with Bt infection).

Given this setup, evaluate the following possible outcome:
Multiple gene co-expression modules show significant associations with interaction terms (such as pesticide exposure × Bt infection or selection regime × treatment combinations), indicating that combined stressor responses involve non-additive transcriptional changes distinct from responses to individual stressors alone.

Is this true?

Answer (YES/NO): NO